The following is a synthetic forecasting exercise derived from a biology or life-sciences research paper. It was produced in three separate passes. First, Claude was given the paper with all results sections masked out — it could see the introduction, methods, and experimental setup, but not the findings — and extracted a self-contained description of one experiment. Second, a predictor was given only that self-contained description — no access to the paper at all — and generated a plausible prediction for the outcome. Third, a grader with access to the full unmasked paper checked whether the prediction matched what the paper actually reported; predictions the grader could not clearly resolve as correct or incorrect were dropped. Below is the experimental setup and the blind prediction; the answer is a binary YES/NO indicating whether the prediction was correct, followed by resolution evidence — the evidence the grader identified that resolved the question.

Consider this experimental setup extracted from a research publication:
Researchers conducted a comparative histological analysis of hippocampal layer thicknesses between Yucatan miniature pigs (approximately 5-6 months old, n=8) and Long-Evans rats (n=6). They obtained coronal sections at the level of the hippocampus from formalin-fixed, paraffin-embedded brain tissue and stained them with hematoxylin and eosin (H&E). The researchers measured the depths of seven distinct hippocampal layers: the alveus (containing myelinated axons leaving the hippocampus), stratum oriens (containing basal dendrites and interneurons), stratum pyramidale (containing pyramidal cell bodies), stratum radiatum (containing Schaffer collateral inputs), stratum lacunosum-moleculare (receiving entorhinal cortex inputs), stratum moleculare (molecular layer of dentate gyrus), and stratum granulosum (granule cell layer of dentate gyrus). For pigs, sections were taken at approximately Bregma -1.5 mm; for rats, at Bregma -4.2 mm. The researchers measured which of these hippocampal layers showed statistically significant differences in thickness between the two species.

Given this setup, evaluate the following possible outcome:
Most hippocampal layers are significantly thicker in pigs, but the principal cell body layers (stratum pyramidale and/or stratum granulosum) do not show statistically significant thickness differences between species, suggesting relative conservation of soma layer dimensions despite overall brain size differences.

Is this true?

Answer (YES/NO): NO